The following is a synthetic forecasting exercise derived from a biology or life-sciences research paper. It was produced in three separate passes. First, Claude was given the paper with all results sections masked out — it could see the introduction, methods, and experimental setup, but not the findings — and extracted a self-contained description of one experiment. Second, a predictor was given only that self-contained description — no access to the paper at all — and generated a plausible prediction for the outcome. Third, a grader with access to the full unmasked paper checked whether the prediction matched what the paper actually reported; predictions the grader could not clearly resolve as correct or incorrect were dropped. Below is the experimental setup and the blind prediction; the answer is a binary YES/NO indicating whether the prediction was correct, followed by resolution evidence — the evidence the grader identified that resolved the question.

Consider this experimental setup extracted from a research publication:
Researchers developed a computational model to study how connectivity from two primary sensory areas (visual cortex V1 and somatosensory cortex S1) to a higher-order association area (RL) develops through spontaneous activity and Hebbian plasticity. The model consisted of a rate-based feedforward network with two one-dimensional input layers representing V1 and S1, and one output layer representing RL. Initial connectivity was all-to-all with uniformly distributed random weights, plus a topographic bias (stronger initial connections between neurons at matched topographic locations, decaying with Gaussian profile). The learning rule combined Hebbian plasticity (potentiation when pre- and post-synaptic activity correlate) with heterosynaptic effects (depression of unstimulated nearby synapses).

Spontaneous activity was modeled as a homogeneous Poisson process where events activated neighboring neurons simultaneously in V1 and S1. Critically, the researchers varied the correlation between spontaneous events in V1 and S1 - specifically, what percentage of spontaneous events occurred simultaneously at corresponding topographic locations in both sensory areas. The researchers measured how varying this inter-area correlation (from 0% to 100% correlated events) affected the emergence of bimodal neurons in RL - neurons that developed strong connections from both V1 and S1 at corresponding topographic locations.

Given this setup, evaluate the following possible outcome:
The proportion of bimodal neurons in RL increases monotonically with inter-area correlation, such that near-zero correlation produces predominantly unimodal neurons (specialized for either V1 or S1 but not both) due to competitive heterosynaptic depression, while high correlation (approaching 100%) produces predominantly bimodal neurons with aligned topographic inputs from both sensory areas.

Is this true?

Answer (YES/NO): NO